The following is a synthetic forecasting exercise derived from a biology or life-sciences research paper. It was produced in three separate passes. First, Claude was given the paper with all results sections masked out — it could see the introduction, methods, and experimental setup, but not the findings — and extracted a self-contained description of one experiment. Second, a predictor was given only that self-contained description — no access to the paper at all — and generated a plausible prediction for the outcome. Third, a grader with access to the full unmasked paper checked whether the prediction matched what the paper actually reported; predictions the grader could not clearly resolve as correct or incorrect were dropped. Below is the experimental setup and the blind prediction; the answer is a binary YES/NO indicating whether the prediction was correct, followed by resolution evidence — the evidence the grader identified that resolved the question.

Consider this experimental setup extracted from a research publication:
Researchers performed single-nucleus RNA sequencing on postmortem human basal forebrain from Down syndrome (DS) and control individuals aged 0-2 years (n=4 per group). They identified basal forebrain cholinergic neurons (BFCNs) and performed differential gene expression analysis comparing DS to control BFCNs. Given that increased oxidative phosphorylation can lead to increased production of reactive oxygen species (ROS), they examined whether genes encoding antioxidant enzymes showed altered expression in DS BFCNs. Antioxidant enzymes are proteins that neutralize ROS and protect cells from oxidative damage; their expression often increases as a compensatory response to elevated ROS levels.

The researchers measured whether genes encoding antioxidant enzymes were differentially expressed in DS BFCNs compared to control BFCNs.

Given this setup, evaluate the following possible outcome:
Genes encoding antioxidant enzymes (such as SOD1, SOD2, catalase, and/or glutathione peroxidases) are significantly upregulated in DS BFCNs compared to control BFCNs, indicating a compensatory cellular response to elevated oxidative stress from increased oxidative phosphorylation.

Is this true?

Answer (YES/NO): YES